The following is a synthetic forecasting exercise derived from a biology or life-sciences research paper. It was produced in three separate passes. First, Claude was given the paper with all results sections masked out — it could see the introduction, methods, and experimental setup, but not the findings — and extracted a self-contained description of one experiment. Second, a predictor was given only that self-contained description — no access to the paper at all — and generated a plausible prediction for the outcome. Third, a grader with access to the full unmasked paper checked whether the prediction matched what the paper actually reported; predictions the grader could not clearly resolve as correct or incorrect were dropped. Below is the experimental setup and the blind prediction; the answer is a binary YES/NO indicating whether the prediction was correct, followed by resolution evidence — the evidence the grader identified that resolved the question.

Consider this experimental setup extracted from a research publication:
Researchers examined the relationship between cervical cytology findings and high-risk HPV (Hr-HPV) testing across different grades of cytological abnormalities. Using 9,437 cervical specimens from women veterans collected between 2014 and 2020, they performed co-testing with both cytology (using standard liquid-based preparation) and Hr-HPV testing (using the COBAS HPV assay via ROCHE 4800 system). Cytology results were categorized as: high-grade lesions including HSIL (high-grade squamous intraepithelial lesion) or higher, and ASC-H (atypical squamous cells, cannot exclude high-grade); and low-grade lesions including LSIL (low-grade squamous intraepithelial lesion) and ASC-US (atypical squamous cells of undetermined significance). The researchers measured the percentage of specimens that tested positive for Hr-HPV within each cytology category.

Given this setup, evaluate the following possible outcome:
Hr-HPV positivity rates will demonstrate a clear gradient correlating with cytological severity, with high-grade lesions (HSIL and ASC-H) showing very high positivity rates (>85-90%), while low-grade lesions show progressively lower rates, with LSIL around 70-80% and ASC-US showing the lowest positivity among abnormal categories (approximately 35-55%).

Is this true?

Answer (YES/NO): YES